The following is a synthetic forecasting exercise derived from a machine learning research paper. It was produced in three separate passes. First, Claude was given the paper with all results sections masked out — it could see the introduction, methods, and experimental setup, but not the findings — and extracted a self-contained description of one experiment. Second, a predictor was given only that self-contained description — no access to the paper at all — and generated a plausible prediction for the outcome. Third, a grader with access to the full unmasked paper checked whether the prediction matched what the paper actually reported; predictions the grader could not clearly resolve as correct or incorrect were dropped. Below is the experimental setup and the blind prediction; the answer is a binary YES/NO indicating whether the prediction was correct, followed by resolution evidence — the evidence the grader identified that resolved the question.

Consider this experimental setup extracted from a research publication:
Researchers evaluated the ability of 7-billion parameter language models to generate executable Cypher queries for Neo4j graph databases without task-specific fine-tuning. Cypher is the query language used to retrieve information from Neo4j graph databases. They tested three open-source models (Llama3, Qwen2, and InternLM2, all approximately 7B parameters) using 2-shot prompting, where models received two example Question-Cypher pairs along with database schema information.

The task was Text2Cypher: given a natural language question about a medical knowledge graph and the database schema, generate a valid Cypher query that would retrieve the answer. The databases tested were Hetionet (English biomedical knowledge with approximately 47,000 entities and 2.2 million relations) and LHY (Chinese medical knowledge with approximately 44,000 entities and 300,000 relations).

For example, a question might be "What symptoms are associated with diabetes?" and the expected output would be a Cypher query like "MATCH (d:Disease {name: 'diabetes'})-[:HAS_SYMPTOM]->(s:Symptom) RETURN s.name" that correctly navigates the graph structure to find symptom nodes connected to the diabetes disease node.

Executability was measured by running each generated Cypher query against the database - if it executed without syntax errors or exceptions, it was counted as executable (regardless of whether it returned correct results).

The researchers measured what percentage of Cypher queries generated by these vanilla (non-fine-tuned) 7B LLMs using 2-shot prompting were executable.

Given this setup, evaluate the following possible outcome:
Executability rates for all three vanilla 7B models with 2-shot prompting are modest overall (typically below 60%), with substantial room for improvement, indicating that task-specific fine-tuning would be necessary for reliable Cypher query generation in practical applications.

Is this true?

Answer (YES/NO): NO